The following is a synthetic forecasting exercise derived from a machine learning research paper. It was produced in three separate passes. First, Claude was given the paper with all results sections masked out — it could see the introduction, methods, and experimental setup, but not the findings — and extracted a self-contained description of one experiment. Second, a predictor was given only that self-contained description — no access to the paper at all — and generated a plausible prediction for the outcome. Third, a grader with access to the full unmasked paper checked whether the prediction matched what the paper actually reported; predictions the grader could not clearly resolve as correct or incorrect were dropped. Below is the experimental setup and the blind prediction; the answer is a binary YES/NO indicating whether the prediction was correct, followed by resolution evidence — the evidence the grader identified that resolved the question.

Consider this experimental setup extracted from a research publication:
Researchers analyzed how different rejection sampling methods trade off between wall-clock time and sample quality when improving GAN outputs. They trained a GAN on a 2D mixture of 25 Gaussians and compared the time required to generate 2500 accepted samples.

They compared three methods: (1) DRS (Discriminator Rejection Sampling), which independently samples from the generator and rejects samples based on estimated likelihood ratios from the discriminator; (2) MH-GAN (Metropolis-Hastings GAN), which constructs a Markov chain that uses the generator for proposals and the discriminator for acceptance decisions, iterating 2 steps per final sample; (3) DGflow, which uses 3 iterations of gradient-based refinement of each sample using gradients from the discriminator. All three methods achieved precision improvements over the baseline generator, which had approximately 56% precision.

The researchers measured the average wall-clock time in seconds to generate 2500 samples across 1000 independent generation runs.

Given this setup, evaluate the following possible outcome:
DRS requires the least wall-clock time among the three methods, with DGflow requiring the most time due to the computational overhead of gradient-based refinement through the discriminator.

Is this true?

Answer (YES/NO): NO